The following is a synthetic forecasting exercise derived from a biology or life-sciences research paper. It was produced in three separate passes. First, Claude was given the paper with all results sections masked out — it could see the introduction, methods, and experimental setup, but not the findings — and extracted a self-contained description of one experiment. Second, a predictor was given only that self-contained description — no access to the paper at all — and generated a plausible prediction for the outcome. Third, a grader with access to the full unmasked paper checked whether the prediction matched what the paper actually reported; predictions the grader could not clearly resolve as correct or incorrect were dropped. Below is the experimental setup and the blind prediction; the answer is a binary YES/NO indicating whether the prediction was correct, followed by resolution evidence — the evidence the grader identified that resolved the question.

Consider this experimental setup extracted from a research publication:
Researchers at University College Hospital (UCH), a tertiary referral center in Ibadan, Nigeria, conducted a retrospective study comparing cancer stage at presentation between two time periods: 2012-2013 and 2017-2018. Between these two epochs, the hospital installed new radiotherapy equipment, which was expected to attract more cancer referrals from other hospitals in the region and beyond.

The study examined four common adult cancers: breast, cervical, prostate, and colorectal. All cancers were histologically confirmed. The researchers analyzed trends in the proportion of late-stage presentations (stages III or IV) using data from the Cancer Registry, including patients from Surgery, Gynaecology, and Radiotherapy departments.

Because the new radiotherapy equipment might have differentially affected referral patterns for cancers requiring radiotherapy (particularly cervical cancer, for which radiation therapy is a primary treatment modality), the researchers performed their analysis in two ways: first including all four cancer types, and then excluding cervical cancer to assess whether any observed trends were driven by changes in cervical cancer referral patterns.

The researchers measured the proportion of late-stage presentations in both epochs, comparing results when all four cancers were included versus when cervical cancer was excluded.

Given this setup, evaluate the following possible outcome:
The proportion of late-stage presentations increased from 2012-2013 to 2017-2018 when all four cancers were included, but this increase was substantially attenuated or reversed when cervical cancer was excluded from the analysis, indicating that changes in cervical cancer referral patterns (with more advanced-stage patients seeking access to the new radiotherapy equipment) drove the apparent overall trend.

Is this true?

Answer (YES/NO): NO